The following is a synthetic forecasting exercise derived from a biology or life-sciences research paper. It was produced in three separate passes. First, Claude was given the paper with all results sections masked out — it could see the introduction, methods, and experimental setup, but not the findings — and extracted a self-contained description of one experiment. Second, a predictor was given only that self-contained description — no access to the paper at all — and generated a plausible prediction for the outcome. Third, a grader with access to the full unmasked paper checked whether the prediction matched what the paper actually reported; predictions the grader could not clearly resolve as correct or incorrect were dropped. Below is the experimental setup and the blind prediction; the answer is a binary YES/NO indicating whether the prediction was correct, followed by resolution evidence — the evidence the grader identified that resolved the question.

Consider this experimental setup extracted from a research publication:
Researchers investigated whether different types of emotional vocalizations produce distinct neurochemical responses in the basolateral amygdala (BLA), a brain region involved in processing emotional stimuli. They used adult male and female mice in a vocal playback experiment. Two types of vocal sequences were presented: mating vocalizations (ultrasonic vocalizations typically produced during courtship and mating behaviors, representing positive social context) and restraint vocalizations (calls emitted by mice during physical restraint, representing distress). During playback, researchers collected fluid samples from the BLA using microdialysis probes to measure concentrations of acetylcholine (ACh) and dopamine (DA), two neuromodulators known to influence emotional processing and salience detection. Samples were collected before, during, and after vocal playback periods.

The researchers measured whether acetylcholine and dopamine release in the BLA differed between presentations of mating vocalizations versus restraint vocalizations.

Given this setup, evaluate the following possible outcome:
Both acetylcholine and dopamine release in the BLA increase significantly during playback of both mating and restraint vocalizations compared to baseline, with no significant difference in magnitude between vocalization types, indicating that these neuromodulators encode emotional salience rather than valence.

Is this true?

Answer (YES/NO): NO